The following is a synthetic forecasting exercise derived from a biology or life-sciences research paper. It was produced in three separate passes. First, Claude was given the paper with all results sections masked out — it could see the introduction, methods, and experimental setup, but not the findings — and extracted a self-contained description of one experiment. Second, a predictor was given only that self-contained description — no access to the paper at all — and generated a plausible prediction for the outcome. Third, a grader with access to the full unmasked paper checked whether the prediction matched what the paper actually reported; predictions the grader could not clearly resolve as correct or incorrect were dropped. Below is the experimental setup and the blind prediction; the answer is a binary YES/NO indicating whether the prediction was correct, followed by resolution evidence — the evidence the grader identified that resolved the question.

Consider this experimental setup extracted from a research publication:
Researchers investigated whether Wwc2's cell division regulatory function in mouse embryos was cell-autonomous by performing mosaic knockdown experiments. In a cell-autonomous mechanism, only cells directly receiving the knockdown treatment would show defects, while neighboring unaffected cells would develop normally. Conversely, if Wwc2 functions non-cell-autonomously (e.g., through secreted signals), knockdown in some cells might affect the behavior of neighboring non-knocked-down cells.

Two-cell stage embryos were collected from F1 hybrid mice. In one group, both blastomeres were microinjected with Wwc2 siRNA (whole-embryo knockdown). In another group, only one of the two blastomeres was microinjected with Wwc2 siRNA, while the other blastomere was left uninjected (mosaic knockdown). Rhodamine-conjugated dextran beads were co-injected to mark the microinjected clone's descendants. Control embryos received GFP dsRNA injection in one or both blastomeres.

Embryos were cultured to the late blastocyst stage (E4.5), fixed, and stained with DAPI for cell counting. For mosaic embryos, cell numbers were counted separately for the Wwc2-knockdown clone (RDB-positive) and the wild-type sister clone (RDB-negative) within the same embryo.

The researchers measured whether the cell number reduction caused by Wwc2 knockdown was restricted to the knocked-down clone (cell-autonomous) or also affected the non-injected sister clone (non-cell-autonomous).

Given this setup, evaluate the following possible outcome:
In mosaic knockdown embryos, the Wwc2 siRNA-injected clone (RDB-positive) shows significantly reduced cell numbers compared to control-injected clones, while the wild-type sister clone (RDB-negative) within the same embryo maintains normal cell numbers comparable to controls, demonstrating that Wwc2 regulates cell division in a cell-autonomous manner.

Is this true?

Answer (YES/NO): YES